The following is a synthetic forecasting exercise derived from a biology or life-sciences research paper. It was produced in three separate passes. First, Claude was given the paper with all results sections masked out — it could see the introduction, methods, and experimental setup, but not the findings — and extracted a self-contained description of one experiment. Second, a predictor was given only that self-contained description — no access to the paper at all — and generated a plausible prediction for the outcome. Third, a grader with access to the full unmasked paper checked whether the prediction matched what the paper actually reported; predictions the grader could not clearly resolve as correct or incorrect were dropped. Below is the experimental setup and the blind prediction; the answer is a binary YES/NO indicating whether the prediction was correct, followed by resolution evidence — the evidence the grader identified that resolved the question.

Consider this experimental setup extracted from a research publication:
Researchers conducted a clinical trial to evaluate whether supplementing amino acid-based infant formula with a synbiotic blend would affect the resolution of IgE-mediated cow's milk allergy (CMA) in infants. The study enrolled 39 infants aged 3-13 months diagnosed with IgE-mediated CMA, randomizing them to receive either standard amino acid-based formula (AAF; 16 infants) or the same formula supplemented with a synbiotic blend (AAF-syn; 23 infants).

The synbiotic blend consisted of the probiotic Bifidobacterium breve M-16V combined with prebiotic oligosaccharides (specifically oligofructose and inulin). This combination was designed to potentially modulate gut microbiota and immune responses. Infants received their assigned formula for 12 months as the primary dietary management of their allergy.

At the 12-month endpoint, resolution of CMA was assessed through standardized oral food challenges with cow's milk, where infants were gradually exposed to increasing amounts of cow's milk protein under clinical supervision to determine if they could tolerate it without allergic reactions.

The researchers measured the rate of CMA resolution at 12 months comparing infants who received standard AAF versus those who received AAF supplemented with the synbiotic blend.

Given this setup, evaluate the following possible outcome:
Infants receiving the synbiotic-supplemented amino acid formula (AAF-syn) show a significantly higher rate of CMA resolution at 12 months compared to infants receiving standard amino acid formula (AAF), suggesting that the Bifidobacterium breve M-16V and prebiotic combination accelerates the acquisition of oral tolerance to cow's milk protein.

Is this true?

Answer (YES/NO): NO